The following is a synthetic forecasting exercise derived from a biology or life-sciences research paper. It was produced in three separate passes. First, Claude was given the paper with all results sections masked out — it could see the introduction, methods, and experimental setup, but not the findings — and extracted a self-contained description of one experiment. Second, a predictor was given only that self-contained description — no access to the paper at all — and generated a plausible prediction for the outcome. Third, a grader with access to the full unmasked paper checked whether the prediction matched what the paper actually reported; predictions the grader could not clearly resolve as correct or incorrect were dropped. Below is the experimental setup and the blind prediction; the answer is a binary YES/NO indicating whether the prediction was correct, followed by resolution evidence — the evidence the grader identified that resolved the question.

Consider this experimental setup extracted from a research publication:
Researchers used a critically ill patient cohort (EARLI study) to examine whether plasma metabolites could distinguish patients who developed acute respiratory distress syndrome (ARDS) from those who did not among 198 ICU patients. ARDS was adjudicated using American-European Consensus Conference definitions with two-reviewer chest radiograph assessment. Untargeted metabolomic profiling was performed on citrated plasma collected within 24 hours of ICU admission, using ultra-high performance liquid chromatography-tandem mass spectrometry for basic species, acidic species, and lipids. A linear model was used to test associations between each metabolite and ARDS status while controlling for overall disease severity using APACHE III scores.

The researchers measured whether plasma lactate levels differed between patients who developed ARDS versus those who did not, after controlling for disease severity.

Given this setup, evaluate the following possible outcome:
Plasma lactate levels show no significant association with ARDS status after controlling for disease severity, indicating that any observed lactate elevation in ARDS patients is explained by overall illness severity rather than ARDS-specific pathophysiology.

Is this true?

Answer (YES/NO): NO